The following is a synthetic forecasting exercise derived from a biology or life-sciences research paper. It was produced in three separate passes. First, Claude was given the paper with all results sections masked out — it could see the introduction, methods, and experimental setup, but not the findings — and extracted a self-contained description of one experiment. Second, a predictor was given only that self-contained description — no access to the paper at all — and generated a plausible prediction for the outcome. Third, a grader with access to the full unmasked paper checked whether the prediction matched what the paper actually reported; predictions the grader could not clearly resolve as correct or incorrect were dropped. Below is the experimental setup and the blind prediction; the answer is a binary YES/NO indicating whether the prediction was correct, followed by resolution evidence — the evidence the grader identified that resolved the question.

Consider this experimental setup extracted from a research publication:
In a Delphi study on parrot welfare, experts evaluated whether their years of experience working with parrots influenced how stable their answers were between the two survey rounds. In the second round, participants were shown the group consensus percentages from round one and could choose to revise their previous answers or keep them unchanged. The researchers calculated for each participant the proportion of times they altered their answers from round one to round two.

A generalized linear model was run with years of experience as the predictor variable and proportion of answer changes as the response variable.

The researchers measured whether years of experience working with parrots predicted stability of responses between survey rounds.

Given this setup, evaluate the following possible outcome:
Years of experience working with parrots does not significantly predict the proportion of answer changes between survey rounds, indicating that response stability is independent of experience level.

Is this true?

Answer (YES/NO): NO